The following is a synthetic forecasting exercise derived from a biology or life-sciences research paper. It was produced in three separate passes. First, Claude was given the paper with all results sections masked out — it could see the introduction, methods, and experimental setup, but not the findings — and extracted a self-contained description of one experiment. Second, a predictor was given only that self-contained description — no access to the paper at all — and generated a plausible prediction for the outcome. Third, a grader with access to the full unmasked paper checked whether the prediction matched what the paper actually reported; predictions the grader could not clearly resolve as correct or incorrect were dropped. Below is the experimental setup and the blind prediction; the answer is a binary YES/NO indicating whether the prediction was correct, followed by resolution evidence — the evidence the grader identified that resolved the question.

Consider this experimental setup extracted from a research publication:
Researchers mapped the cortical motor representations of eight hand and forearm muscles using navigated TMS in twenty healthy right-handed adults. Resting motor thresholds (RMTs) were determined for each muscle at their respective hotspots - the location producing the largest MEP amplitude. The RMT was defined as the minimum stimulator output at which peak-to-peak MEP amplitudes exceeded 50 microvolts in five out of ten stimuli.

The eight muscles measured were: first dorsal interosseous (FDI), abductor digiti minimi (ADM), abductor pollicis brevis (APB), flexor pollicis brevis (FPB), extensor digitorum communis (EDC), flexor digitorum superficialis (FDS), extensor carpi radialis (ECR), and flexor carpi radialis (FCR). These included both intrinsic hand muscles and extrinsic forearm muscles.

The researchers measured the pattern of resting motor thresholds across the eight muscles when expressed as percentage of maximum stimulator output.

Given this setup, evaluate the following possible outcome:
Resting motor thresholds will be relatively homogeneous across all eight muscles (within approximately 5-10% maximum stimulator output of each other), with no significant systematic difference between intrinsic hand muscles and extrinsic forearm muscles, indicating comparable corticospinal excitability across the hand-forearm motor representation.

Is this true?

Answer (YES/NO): YES